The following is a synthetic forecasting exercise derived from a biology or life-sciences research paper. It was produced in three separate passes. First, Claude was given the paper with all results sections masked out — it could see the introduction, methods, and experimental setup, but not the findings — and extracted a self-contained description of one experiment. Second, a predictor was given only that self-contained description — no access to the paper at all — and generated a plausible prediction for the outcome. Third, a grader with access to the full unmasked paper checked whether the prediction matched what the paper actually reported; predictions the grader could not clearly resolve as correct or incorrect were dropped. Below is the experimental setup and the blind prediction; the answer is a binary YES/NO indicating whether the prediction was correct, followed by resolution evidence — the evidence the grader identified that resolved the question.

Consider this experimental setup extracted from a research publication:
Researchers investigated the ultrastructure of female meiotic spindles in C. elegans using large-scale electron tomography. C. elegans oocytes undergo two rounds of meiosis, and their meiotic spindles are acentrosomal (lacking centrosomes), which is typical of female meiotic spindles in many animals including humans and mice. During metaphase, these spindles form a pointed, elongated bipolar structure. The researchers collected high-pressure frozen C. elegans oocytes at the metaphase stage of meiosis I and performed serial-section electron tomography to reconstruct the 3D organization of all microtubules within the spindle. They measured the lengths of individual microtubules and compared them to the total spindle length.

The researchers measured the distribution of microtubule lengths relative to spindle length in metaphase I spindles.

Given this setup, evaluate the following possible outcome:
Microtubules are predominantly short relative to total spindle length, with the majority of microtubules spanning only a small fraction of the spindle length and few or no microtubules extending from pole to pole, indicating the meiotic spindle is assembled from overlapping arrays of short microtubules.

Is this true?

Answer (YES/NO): YES